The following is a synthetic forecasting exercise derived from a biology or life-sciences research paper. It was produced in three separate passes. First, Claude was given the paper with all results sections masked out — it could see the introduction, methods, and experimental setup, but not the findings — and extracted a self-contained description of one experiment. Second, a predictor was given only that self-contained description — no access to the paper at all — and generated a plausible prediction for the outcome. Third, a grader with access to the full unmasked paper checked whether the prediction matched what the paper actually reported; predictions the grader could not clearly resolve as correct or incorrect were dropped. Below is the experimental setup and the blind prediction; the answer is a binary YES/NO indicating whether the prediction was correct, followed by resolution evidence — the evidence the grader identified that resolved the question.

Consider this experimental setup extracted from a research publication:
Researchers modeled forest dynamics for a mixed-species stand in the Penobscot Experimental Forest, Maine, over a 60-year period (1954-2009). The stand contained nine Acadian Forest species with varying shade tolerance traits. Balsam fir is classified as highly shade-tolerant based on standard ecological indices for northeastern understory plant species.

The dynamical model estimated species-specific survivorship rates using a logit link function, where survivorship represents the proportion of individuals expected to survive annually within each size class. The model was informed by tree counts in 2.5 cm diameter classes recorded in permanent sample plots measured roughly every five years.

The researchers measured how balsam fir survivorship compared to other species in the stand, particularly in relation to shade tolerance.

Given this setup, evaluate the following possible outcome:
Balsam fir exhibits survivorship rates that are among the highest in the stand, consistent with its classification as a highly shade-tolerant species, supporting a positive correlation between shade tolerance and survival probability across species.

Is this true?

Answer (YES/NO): NO